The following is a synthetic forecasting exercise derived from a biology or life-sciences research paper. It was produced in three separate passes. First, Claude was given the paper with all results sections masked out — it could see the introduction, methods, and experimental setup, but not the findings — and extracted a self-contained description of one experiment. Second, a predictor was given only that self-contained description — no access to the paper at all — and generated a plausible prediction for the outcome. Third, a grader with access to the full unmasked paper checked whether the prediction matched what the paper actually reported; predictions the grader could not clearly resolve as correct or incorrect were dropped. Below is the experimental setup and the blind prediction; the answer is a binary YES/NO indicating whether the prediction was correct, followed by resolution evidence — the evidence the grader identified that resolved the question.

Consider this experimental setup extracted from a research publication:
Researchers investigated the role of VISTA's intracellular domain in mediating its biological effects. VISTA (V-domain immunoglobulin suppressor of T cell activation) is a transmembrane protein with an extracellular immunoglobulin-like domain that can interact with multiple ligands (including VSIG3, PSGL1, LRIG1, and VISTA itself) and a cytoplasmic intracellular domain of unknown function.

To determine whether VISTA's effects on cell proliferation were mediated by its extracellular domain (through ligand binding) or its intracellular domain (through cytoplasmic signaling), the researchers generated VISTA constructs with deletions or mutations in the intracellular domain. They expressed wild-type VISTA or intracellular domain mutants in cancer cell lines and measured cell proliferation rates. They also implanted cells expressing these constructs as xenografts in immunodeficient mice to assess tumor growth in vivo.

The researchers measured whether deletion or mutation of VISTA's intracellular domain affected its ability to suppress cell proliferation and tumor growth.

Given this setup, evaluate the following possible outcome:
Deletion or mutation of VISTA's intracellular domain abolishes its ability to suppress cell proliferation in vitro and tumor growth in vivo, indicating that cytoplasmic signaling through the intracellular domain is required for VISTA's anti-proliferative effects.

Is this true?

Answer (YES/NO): YES